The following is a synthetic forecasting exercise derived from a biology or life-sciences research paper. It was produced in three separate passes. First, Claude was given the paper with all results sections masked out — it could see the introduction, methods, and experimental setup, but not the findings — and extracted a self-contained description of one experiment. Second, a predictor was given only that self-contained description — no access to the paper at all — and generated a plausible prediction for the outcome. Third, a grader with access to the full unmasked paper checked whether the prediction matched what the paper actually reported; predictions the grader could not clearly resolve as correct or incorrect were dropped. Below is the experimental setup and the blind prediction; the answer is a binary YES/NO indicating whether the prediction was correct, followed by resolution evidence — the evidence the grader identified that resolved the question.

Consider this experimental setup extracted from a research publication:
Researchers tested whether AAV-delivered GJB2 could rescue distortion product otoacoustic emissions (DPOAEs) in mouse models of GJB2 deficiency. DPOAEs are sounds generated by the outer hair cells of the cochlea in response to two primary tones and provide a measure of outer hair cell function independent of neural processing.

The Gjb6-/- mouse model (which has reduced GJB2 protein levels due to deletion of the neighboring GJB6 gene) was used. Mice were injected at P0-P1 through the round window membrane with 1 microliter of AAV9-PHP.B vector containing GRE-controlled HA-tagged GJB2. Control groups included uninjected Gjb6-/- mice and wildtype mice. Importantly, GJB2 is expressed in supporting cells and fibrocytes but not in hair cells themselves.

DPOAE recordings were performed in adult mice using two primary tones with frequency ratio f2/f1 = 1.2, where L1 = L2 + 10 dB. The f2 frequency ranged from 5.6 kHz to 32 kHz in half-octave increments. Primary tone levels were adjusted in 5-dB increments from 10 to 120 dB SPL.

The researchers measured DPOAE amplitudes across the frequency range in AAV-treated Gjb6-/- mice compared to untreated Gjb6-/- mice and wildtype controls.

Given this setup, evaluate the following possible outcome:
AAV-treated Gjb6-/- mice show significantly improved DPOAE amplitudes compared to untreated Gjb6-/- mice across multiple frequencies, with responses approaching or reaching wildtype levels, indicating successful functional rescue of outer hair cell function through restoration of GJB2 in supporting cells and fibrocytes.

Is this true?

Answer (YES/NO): NO